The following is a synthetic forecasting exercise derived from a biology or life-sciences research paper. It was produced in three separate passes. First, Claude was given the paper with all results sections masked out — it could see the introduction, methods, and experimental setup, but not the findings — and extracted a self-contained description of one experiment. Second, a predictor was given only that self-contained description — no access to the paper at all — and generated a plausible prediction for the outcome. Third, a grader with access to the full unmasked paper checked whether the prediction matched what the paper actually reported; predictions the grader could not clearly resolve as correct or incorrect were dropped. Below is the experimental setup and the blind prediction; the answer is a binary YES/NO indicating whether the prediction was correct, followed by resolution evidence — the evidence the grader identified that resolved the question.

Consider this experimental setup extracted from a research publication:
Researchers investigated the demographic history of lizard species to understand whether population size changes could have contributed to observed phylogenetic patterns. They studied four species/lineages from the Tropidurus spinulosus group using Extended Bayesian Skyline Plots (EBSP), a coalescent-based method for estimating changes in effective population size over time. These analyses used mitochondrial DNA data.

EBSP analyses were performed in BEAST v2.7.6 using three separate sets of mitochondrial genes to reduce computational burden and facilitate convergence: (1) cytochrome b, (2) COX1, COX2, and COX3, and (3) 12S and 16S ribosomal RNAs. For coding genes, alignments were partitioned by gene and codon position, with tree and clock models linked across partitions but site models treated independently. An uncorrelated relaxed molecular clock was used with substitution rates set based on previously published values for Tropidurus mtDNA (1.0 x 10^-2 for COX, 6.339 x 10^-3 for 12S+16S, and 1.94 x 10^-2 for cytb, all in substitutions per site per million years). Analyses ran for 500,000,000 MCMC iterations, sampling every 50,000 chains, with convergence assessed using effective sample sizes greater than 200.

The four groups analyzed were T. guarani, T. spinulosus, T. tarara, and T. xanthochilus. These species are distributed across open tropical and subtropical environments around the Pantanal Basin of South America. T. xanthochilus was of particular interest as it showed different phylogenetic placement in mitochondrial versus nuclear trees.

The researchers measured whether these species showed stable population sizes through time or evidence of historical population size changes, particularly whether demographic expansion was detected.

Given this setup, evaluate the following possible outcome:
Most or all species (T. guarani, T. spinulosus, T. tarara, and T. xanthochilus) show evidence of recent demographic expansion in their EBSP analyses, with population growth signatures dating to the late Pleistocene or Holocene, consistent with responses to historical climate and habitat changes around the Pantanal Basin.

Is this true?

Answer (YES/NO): YES